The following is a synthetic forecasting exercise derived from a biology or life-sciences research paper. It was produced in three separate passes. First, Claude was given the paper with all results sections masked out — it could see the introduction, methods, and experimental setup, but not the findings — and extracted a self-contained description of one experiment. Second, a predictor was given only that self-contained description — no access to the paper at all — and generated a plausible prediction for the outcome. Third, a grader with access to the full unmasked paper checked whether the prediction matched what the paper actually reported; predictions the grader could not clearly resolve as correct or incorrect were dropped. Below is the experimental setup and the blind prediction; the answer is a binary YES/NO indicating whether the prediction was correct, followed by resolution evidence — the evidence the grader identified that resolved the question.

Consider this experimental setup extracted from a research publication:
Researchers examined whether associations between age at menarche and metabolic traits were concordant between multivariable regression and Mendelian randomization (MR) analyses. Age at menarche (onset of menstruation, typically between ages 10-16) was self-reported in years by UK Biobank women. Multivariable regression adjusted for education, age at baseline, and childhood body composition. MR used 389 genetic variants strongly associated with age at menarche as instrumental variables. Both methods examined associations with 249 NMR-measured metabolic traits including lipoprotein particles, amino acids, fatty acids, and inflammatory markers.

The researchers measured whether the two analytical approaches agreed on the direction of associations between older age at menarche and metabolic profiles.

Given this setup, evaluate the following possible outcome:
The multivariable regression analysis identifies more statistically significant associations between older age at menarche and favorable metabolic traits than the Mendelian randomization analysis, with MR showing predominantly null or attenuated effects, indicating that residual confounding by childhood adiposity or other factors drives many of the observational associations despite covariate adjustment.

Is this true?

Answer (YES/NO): NO